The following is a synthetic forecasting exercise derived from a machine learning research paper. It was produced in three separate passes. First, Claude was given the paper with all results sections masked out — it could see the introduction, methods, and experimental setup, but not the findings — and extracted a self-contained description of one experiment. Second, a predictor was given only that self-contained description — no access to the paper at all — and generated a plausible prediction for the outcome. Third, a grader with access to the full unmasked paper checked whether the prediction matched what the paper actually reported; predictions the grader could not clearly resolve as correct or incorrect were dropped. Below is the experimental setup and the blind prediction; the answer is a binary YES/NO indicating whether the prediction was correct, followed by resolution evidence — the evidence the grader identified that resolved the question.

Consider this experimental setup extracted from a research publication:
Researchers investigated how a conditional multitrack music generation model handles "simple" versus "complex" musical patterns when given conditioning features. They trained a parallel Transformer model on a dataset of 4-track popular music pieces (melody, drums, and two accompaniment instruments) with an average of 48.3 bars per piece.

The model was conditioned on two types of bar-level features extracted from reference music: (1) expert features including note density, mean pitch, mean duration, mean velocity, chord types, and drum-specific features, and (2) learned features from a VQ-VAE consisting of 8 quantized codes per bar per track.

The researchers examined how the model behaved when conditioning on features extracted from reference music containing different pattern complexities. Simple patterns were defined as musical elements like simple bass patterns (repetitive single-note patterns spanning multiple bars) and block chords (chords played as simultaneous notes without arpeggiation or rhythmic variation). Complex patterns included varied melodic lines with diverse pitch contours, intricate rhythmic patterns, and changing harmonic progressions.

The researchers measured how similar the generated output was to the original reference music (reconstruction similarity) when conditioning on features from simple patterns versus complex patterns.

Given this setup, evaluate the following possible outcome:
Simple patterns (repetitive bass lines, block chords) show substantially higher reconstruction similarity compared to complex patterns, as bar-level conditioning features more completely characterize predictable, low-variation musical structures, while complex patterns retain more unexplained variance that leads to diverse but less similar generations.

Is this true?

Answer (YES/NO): YES